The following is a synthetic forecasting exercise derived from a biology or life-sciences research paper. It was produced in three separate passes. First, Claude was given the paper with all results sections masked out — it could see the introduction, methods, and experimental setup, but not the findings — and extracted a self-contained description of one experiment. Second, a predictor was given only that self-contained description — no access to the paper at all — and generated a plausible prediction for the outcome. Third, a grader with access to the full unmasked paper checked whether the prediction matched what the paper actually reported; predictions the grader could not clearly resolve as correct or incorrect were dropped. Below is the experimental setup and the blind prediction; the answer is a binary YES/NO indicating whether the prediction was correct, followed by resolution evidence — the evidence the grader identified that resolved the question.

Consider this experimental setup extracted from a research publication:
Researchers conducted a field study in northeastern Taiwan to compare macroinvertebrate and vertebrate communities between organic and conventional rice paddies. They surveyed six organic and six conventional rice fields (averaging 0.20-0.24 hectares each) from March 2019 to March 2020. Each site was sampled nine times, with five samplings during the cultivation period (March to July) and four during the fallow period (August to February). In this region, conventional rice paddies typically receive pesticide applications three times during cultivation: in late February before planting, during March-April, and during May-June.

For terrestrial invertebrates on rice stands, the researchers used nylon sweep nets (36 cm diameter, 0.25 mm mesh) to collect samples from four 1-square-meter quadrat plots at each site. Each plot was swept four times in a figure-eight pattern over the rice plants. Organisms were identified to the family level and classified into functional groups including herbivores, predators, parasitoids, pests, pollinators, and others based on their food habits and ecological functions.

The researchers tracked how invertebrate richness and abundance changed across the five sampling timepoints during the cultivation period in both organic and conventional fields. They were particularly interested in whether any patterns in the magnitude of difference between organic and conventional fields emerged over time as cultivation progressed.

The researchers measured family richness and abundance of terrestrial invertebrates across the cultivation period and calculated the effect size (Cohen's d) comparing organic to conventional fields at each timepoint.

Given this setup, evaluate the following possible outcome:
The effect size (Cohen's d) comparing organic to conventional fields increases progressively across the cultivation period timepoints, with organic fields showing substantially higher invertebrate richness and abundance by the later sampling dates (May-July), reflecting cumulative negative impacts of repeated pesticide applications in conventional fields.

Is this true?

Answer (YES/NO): YES